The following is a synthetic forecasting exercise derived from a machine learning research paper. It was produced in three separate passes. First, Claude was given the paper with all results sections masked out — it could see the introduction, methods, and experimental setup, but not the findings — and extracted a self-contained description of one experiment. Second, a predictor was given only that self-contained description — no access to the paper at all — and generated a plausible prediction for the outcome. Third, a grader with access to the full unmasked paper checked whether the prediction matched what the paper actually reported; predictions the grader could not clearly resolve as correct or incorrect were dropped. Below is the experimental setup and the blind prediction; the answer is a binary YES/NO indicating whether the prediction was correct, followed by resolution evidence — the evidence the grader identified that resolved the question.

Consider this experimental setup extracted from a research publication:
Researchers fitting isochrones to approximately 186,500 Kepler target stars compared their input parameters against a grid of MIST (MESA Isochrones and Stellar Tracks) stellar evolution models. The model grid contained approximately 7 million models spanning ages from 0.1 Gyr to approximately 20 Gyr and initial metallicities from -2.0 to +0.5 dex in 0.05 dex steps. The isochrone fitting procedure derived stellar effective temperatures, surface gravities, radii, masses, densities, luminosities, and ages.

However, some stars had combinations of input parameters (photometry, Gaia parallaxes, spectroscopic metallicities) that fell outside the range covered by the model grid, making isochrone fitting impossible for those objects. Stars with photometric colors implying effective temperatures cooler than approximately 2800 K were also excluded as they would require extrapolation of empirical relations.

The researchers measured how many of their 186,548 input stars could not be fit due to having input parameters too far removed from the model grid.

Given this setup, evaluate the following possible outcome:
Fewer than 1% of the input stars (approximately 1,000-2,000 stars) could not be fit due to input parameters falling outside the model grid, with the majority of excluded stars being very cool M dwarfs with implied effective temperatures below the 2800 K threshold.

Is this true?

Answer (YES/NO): NO